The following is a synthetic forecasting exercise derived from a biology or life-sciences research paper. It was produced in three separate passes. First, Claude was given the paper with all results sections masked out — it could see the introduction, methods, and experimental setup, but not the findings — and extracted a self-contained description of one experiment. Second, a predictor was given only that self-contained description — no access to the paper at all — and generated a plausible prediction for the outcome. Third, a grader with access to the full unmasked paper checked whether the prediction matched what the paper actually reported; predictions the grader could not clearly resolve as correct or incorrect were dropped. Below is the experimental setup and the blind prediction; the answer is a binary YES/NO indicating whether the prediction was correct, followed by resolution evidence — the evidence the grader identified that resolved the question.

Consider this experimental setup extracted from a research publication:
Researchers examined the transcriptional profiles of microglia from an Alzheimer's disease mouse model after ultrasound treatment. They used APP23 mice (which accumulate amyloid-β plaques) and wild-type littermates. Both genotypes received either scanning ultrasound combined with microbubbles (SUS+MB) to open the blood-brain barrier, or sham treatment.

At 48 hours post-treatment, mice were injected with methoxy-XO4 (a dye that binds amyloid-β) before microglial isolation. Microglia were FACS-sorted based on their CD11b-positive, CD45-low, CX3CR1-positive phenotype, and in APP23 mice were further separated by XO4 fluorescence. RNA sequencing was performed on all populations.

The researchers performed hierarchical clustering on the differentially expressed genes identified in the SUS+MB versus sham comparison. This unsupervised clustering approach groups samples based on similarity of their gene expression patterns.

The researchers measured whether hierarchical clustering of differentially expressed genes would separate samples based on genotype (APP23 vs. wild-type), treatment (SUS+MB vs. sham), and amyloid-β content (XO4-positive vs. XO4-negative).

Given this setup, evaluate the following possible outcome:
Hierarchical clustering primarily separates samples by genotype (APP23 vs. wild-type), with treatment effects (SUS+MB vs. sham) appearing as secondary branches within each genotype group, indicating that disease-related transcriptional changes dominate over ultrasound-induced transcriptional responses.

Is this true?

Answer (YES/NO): YES